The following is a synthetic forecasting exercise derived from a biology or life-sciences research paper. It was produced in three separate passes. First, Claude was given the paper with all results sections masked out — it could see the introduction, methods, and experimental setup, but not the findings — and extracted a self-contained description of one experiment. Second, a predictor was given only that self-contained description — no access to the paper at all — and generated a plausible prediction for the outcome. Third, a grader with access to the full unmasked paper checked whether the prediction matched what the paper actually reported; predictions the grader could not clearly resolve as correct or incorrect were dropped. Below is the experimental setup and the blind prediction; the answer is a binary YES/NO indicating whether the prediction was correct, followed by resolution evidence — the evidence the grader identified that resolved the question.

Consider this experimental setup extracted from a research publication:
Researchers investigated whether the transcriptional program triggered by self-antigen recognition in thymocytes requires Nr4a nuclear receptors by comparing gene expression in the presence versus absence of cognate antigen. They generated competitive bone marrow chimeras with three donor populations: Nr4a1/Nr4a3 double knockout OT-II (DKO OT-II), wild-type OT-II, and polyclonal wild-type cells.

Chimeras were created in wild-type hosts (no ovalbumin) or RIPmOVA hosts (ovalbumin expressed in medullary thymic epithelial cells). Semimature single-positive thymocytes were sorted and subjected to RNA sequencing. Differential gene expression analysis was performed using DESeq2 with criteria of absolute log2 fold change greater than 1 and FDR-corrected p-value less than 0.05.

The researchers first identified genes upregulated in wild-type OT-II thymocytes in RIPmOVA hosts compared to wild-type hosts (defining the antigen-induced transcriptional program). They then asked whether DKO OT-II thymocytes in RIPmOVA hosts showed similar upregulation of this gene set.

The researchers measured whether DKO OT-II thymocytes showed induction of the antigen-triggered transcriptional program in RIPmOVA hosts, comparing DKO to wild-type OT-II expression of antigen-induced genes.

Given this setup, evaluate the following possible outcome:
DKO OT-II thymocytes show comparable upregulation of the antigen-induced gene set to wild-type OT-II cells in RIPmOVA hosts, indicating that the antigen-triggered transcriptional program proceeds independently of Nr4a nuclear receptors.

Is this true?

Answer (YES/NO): NO